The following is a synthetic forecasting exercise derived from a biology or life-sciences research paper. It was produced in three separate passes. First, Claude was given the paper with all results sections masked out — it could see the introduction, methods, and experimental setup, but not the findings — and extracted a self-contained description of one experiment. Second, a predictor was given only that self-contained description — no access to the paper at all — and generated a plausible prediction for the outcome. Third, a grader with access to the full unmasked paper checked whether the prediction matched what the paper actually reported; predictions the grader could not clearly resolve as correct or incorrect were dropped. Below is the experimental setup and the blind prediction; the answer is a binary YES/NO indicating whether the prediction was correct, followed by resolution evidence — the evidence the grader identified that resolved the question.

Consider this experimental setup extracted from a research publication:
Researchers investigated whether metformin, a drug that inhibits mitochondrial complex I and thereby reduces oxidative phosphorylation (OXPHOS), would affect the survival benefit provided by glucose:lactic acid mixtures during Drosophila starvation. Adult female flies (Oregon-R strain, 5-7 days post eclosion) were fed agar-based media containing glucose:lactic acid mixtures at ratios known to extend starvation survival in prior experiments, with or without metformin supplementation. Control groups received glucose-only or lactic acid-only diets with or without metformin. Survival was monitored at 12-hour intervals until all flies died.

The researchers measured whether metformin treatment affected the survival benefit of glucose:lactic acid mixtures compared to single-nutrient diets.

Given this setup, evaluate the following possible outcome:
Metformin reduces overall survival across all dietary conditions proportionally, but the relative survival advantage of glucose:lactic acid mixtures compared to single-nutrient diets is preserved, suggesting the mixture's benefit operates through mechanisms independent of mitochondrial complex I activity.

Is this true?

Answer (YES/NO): NO